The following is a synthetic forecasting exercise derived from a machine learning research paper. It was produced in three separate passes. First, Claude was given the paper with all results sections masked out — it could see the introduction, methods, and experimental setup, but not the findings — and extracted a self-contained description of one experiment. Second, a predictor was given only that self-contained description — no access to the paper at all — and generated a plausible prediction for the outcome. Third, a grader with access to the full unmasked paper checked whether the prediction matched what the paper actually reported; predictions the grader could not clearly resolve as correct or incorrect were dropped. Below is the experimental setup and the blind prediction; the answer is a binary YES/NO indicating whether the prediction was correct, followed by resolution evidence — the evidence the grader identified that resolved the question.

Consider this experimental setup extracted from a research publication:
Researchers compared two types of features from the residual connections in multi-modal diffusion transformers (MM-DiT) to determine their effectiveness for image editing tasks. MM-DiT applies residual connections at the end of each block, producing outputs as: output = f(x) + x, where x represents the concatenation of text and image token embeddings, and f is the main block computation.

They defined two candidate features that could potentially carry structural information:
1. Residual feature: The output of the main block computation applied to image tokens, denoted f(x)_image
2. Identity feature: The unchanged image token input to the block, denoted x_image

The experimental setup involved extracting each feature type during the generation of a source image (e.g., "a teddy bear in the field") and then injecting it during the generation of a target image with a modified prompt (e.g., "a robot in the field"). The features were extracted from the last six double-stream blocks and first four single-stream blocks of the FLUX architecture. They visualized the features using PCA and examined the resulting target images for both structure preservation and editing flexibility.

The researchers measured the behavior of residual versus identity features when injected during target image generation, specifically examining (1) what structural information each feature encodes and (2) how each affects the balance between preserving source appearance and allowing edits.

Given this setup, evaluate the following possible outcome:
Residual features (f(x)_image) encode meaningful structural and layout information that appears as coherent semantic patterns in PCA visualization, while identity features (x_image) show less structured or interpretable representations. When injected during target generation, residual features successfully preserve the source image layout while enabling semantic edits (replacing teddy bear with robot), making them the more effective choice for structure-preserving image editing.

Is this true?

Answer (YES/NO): NO